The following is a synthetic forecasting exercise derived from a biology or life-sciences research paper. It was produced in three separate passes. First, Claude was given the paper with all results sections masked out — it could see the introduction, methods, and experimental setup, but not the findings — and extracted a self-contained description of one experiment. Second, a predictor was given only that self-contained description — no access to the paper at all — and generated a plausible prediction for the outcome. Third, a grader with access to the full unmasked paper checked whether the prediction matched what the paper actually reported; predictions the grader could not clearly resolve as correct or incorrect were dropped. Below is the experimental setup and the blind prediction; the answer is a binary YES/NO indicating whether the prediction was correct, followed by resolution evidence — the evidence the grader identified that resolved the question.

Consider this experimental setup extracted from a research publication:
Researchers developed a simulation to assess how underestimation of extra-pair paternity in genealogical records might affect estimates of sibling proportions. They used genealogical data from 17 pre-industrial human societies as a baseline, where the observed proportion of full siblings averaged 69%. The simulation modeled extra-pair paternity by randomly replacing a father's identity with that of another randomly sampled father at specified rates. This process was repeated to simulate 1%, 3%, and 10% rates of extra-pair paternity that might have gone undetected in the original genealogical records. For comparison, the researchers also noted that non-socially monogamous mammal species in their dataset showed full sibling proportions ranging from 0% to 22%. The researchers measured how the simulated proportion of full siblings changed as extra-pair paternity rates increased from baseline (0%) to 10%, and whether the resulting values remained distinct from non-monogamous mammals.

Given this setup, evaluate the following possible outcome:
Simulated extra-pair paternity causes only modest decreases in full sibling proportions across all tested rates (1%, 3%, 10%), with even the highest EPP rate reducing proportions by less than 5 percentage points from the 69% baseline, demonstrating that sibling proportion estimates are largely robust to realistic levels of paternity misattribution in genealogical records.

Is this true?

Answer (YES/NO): NO